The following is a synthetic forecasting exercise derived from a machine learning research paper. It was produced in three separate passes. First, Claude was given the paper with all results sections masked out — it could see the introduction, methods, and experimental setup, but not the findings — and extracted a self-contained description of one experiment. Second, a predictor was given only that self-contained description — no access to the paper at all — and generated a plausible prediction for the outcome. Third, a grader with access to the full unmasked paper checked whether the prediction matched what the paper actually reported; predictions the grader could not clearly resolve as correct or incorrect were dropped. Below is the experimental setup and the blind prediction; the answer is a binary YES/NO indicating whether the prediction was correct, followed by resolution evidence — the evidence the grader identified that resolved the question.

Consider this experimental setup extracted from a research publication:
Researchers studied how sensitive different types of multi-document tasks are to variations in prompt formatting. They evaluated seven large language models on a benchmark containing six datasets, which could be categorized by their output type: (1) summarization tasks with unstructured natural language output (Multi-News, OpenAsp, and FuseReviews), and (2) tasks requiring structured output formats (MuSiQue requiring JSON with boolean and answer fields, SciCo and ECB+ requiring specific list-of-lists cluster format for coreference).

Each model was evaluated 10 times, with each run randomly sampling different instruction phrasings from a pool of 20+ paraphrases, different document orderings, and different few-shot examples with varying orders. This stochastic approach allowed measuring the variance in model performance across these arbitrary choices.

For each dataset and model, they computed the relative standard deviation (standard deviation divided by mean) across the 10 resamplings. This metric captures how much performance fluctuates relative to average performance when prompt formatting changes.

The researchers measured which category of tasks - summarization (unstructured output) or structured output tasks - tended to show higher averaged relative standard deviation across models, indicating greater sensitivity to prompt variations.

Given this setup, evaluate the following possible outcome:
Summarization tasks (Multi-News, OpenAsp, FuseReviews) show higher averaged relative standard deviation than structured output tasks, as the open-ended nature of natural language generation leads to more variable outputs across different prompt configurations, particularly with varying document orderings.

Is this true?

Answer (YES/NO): NO